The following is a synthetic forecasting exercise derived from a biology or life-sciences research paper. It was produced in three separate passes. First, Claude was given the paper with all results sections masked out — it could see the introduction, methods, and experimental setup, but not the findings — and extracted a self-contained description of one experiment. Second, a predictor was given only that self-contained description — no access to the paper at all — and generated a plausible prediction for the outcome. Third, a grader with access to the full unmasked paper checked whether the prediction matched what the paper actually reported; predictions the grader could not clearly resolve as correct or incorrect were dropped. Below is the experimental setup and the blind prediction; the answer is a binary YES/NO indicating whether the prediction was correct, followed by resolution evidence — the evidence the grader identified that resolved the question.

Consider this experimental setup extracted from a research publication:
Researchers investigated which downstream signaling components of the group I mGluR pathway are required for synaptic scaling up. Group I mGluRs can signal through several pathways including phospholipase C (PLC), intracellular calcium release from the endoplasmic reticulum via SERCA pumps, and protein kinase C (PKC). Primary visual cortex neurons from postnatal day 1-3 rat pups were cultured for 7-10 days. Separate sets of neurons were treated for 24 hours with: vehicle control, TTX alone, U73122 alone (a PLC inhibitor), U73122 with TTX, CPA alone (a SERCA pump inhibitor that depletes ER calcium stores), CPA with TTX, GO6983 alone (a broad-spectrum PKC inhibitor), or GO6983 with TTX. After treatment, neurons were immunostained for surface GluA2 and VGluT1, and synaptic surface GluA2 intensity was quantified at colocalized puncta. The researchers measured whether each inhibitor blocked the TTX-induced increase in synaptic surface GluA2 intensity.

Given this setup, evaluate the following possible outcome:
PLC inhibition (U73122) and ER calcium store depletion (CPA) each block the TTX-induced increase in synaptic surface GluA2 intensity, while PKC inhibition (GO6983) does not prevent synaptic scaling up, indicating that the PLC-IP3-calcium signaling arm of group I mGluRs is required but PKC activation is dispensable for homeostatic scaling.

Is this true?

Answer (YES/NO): NO